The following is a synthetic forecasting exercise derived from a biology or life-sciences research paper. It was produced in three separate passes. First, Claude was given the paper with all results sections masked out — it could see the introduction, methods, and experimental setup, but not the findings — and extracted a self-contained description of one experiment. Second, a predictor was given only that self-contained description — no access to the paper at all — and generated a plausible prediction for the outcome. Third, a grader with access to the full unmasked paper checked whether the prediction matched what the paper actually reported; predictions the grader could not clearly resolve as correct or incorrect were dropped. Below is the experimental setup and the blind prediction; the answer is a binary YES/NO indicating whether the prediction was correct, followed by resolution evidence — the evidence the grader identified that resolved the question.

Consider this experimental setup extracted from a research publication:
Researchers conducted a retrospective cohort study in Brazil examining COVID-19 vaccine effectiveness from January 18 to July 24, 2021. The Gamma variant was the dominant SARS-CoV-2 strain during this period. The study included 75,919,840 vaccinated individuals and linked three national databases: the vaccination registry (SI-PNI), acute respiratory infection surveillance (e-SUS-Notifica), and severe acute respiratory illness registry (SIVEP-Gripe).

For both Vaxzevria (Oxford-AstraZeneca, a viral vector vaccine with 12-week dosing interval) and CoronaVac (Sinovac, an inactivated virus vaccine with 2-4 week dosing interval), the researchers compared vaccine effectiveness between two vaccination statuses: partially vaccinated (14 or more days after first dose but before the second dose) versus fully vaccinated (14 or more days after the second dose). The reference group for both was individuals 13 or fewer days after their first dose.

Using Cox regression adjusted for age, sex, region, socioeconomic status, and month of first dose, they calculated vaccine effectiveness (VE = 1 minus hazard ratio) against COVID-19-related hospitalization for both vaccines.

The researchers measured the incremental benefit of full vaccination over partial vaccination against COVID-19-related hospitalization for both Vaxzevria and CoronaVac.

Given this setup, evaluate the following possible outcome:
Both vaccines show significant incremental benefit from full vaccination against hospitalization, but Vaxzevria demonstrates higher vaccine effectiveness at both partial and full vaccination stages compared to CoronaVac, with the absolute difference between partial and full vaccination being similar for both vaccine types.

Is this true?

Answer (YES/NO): NO